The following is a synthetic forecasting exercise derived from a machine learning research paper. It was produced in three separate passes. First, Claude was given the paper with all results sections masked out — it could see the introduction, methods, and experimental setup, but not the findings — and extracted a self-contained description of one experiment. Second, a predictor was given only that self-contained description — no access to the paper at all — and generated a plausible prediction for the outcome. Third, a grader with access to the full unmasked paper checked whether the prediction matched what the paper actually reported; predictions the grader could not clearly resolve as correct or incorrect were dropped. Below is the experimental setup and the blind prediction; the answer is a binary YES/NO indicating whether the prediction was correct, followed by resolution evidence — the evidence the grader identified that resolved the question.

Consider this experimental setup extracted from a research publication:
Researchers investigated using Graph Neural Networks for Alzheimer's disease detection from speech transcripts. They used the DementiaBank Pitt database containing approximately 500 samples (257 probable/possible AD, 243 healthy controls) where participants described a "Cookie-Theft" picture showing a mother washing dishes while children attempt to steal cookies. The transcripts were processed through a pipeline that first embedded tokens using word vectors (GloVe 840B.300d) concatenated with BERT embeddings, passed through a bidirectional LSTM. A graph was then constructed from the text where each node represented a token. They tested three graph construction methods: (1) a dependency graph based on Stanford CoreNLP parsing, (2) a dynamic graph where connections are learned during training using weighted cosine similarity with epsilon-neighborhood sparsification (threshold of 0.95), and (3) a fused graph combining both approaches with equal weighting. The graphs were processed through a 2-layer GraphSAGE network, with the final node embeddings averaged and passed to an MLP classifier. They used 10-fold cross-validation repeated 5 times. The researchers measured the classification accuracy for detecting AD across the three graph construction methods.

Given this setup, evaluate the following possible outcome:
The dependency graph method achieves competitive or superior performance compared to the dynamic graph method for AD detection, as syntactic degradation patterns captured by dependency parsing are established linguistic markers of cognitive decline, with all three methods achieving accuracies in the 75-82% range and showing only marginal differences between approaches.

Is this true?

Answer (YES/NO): NO